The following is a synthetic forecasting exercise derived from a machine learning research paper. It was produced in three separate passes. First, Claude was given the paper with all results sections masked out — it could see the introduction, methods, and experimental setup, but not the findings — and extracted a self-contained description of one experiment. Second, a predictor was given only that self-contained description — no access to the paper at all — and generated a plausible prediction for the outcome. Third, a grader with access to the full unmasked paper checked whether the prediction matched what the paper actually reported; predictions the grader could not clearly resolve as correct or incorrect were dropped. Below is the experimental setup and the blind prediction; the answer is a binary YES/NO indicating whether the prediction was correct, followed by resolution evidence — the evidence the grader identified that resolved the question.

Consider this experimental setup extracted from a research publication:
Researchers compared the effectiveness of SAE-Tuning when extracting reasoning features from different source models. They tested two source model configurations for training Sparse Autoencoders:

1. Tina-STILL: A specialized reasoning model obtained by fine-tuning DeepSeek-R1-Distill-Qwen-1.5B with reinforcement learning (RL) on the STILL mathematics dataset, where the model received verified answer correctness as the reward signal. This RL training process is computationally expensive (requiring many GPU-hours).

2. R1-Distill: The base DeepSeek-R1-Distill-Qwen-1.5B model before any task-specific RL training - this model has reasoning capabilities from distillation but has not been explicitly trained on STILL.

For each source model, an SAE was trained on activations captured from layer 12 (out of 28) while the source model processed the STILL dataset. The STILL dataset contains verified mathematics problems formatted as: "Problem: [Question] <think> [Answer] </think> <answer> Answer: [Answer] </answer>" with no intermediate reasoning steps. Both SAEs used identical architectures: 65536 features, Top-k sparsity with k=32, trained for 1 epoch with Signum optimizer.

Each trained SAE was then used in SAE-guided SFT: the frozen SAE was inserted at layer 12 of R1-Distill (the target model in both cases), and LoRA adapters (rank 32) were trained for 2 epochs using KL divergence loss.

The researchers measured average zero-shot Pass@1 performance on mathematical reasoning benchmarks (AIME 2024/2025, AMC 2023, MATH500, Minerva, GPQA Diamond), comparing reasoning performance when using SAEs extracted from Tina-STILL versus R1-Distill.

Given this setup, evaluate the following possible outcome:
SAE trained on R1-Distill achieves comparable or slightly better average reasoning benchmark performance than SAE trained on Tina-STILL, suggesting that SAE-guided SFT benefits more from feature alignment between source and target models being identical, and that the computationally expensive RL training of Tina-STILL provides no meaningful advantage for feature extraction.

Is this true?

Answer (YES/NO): YES